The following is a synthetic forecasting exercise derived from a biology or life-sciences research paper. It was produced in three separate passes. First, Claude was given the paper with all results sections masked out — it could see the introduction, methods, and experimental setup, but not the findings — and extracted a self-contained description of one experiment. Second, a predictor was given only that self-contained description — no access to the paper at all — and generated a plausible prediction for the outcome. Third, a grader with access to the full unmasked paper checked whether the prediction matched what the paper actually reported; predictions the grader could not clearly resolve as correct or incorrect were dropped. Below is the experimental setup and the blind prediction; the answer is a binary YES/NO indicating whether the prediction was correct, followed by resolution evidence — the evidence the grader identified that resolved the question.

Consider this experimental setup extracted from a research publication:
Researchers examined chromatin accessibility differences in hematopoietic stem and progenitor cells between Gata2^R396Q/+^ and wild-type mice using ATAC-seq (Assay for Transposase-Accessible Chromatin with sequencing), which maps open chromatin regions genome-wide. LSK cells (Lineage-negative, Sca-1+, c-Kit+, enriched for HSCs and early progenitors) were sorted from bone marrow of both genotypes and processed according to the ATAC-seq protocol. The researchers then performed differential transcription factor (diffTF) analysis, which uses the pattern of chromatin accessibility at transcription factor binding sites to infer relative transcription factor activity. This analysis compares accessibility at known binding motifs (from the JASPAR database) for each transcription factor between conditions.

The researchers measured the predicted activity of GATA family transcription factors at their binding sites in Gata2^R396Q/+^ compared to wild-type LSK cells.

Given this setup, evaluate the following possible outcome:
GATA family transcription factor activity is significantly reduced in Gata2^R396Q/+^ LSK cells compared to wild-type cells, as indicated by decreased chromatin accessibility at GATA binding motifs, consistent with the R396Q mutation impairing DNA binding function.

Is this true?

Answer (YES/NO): NO